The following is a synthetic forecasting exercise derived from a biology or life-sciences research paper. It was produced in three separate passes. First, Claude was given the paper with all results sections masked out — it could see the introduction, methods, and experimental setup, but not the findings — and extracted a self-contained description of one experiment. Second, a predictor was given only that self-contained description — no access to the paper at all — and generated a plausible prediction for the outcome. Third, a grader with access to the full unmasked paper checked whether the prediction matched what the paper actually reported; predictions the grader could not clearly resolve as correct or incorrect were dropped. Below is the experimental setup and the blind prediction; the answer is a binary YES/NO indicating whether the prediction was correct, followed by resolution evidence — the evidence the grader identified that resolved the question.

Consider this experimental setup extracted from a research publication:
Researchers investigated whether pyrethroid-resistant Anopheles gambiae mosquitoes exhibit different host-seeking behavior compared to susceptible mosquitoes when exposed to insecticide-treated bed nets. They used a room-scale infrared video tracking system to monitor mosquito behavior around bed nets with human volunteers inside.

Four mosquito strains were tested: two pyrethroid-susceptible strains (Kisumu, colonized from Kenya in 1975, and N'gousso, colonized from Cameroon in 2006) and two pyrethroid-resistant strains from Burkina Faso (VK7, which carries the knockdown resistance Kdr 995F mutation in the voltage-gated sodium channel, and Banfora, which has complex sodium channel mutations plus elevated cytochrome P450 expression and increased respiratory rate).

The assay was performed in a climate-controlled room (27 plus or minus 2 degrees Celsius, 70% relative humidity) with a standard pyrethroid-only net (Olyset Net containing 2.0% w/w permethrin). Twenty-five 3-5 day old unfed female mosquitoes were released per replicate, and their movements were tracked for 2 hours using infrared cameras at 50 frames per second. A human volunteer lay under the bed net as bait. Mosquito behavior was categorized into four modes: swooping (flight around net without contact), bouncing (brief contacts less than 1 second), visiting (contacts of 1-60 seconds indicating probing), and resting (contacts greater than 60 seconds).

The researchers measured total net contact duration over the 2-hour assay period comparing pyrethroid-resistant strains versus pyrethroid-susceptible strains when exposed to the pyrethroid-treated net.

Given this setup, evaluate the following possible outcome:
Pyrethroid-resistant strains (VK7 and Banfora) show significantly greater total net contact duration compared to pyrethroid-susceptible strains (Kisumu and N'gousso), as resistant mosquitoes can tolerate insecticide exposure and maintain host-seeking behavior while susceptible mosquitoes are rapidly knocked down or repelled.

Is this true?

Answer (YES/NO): NO